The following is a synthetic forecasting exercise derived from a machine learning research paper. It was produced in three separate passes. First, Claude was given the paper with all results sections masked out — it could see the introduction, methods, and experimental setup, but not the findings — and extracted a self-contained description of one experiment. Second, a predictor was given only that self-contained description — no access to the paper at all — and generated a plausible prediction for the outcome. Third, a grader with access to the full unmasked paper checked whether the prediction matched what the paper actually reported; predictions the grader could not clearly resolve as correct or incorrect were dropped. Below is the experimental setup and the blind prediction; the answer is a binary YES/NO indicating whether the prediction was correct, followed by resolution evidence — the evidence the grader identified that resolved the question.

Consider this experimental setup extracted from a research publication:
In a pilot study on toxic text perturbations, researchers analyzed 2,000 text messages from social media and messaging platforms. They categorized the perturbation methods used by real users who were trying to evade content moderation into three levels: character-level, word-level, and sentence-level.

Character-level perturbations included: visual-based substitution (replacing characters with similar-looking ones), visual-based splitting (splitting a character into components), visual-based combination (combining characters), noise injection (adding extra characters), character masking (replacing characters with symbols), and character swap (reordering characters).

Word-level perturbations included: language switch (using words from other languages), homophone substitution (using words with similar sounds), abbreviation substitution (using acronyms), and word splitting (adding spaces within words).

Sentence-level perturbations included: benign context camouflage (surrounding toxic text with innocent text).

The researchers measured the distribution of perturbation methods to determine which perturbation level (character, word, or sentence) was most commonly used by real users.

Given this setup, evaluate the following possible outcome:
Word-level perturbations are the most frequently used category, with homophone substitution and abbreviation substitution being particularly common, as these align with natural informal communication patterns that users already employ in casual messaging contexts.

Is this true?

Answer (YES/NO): YES